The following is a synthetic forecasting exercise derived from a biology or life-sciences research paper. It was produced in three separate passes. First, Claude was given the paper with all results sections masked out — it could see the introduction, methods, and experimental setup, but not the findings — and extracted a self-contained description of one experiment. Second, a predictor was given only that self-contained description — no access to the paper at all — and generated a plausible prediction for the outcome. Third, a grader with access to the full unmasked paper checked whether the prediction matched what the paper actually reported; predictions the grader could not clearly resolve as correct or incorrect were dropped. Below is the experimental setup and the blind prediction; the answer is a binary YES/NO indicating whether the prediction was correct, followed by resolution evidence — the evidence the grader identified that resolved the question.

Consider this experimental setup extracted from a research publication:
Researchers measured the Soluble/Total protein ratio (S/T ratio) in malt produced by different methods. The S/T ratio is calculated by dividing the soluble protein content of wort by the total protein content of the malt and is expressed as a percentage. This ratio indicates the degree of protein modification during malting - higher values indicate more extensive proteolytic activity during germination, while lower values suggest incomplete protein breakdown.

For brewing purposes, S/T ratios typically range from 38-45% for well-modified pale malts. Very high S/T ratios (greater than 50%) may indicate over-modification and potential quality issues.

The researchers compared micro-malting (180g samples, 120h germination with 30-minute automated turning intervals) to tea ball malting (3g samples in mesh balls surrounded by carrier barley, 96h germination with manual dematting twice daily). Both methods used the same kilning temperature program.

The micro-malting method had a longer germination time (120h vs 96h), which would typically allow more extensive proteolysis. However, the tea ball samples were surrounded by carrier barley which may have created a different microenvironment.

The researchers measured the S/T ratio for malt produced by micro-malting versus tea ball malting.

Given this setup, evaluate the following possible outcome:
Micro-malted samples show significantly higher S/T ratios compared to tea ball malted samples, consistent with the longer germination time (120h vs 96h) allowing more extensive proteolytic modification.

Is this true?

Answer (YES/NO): NO